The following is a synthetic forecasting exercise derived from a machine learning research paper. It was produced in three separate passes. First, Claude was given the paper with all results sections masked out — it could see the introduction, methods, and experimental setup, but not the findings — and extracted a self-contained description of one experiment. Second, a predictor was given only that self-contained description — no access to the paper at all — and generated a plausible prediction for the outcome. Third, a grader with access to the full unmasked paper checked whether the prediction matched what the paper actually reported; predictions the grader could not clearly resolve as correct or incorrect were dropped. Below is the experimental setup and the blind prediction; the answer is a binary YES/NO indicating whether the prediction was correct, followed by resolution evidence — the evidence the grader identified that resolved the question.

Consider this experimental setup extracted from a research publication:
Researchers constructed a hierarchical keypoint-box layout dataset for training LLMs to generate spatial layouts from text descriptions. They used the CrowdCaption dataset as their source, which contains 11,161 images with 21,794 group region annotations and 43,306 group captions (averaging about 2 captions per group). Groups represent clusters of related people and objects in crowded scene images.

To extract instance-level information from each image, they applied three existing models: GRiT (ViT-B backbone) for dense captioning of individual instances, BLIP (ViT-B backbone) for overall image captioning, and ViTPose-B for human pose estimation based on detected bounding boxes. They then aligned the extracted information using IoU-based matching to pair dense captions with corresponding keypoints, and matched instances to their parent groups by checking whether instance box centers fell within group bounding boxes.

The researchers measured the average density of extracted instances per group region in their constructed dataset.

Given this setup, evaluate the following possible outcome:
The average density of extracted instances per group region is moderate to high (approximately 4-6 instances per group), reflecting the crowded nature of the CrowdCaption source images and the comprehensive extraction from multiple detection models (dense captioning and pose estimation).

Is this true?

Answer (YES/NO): NO